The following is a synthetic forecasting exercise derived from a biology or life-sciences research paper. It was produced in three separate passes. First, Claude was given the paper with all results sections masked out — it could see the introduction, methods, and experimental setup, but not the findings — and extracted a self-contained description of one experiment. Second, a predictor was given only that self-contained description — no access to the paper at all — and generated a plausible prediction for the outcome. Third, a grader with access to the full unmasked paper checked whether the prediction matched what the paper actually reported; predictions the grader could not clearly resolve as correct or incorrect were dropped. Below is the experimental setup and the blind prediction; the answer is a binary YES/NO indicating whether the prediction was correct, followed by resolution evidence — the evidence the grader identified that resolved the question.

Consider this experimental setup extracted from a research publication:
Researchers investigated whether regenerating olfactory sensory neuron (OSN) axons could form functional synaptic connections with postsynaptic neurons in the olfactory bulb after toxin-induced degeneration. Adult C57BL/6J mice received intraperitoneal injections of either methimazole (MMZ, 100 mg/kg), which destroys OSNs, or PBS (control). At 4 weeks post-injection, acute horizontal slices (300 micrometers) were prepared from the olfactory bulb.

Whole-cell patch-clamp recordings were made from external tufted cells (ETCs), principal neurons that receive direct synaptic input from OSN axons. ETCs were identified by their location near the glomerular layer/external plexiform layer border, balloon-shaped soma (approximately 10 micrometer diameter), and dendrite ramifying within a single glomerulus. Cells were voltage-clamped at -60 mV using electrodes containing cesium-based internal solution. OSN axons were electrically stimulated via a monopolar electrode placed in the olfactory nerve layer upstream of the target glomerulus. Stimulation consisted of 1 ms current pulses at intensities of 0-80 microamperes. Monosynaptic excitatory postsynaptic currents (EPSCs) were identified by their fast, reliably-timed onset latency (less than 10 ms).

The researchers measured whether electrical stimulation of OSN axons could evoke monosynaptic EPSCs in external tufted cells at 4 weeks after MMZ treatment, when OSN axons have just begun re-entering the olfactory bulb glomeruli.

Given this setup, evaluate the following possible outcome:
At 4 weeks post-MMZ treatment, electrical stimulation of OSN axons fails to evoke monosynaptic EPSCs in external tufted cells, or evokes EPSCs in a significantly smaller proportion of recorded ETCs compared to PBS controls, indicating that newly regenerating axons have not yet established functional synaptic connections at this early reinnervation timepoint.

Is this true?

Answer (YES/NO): NO